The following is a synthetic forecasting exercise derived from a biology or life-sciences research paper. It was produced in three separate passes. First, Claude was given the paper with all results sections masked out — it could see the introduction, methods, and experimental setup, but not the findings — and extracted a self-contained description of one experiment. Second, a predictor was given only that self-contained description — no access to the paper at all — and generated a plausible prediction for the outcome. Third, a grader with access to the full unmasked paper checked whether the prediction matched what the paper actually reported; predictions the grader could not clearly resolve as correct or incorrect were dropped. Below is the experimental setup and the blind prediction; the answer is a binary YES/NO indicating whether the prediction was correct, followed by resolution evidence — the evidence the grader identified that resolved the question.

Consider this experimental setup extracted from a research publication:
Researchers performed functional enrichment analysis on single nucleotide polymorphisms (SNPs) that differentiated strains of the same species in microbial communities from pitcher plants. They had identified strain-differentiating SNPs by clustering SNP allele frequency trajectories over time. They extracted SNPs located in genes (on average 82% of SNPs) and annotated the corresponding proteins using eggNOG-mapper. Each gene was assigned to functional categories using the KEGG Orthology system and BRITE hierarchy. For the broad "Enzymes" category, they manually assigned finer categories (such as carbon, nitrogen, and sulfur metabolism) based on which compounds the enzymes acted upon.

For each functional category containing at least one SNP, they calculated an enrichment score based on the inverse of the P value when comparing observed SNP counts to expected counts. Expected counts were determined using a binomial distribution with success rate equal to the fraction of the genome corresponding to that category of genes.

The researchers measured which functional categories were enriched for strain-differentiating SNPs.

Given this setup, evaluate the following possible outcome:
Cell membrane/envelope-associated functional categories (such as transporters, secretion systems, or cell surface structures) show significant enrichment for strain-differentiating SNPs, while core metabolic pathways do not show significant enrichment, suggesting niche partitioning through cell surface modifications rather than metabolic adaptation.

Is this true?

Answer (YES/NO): NO